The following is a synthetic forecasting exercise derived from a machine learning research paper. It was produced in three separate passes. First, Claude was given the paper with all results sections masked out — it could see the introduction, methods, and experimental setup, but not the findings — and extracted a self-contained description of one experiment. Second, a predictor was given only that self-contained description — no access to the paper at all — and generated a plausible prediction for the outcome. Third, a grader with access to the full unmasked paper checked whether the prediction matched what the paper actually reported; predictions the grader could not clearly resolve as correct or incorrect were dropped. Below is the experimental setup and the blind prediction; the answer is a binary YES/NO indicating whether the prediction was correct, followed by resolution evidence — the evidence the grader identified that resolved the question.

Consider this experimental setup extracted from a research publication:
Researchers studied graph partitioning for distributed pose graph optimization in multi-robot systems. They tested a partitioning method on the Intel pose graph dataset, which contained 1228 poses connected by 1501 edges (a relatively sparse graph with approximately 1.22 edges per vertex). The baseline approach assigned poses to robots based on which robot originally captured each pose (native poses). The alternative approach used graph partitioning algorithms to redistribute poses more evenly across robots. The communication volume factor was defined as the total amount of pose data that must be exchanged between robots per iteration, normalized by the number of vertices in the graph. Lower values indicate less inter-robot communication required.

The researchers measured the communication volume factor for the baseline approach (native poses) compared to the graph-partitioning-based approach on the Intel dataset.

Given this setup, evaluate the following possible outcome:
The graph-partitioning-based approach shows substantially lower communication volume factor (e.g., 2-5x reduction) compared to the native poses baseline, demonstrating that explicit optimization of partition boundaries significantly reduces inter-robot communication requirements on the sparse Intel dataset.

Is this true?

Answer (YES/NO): NO